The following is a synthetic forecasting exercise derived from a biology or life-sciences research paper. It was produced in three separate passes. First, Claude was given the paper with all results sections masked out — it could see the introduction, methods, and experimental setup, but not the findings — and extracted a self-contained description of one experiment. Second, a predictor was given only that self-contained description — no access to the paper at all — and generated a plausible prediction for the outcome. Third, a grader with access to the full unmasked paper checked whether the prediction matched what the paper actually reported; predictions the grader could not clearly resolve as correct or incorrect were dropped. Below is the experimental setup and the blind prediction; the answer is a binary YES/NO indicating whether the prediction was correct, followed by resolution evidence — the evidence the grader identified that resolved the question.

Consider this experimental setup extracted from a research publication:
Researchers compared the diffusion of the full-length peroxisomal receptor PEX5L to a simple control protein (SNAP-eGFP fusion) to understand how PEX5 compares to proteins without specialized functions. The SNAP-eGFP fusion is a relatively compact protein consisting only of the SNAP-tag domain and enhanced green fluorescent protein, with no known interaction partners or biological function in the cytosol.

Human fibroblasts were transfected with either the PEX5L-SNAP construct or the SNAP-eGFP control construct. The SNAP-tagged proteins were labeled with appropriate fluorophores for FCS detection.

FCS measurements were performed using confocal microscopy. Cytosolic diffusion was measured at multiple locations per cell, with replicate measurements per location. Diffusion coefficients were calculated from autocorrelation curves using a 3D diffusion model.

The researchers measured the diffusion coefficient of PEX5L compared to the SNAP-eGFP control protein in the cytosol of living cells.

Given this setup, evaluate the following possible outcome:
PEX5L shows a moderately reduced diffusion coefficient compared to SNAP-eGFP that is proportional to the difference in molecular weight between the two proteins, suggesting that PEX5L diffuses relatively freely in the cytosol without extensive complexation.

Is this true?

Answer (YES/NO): NO